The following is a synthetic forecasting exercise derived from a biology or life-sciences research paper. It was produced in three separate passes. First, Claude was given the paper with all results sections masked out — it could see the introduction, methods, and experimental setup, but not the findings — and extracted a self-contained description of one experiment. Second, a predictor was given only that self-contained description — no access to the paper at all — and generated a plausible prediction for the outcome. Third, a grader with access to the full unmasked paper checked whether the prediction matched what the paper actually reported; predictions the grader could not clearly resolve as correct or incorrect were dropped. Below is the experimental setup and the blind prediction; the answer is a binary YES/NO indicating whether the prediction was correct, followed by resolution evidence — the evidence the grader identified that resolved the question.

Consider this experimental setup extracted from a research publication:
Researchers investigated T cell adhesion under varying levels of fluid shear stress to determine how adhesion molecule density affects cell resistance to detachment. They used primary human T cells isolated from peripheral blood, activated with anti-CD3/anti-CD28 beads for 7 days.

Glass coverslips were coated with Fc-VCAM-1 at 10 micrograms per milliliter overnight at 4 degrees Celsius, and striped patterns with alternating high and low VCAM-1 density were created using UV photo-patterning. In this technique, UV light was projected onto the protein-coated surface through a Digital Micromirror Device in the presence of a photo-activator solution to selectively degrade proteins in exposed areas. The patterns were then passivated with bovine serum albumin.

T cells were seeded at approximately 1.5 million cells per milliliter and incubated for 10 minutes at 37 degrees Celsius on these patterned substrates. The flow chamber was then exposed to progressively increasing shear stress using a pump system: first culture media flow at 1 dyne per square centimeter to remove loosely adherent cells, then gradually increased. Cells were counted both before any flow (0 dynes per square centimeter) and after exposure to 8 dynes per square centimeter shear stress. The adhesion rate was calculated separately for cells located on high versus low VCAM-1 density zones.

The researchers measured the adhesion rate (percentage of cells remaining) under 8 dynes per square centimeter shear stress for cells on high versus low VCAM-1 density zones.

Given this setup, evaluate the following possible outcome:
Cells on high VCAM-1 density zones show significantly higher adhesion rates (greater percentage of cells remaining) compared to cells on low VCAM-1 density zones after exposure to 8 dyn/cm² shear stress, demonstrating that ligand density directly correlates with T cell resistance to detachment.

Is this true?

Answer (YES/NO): YES